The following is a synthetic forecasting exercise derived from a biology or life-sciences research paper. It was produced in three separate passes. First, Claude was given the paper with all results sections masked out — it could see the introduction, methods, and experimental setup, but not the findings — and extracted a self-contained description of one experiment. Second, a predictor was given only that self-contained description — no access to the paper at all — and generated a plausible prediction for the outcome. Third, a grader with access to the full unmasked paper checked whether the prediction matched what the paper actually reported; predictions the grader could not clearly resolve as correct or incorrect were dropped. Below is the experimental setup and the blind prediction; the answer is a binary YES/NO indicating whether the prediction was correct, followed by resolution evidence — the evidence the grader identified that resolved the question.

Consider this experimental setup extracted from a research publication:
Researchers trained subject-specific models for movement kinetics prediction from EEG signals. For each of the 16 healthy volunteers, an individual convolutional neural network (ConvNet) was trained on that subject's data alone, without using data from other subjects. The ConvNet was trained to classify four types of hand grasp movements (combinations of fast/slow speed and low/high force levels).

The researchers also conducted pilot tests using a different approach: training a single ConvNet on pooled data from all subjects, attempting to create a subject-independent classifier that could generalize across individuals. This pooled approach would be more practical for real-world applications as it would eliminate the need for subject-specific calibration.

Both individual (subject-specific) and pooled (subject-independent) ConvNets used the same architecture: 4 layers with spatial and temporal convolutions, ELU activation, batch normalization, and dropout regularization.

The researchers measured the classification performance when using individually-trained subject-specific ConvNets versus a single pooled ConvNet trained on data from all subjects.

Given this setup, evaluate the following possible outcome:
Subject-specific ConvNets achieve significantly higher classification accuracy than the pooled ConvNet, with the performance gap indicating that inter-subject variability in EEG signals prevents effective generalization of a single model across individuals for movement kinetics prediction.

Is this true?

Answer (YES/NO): YES